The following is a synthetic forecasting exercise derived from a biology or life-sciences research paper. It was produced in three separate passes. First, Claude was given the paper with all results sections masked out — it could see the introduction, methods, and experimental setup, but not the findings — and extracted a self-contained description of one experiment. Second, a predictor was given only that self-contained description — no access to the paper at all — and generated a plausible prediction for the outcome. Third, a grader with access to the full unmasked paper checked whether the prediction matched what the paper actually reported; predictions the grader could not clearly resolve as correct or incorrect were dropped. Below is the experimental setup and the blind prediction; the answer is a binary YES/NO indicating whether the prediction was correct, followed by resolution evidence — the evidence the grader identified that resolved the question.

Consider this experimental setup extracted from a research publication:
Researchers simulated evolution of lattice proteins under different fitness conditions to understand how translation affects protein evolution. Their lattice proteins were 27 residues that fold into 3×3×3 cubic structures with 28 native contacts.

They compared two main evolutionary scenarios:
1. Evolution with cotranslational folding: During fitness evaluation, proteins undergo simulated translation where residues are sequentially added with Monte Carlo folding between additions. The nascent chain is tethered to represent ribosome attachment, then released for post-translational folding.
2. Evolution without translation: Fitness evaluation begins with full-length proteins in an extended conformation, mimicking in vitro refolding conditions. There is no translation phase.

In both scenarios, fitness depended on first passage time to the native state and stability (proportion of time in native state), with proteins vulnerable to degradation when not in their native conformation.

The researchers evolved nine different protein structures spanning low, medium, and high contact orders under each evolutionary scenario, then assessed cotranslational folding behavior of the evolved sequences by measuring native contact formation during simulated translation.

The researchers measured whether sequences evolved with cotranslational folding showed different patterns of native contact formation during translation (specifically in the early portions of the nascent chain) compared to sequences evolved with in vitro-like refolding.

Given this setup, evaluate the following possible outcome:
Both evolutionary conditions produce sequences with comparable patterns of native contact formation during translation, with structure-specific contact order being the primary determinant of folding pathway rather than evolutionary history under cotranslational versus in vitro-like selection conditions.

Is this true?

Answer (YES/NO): YES